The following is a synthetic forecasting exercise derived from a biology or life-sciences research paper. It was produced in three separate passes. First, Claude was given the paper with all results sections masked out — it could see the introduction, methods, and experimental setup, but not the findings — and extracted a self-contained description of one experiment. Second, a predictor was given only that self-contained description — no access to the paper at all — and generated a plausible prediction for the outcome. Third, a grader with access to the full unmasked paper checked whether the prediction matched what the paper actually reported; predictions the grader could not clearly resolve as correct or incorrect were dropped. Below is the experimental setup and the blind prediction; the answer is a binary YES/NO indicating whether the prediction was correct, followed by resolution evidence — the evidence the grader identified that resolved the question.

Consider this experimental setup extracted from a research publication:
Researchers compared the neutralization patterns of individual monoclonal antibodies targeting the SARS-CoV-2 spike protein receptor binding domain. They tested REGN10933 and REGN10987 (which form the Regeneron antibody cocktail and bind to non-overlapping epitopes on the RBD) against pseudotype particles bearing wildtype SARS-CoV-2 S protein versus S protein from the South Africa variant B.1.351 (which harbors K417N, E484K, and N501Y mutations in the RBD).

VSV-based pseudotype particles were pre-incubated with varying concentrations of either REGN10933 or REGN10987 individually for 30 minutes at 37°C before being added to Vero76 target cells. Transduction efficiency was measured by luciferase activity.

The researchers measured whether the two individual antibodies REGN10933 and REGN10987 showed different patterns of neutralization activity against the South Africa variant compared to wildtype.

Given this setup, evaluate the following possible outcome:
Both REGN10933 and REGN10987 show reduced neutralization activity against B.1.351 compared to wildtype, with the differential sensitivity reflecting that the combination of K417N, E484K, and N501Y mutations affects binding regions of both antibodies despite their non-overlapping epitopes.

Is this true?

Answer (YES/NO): NO